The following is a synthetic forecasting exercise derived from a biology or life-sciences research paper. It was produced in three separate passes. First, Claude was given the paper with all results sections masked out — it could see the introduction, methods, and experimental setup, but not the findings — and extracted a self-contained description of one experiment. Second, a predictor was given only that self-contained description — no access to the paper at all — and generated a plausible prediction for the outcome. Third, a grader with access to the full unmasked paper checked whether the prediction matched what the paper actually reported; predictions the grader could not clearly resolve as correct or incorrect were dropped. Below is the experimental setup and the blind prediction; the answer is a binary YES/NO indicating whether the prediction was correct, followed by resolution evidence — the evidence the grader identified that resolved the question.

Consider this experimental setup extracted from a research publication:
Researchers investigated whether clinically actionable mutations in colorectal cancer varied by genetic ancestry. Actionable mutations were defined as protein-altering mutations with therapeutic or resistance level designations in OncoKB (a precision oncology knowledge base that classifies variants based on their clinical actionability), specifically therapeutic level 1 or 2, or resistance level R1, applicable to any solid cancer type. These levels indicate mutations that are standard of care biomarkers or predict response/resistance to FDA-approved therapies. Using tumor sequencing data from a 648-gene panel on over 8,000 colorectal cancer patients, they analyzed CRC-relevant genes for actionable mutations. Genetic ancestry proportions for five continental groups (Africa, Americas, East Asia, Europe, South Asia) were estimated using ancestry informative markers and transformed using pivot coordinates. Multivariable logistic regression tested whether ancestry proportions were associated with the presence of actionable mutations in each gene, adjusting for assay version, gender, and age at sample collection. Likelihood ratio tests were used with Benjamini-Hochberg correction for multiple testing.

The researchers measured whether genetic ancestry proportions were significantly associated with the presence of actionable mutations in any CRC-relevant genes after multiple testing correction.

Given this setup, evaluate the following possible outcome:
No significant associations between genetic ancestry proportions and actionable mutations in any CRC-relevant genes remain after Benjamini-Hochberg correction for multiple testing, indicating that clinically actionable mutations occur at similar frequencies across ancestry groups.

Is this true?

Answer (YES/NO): NO